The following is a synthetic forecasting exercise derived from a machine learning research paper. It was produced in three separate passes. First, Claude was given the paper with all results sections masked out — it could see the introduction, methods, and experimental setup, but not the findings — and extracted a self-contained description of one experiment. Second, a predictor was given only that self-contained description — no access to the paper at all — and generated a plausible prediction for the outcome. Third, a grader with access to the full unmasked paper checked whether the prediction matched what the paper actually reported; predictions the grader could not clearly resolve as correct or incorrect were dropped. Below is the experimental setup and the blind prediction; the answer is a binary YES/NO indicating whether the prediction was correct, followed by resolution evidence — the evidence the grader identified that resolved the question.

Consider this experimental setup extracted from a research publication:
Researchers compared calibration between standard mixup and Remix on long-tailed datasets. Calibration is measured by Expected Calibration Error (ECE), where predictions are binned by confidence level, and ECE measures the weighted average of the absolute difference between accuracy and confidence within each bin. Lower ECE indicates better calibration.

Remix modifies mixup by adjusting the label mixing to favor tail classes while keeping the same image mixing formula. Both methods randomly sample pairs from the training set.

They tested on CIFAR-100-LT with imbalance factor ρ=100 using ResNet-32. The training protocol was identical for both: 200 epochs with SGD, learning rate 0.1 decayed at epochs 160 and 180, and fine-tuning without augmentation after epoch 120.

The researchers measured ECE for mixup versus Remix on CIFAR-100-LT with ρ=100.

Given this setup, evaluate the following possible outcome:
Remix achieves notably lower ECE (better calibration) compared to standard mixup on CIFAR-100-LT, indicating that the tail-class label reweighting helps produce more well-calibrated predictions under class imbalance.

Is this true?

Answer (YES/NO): NO